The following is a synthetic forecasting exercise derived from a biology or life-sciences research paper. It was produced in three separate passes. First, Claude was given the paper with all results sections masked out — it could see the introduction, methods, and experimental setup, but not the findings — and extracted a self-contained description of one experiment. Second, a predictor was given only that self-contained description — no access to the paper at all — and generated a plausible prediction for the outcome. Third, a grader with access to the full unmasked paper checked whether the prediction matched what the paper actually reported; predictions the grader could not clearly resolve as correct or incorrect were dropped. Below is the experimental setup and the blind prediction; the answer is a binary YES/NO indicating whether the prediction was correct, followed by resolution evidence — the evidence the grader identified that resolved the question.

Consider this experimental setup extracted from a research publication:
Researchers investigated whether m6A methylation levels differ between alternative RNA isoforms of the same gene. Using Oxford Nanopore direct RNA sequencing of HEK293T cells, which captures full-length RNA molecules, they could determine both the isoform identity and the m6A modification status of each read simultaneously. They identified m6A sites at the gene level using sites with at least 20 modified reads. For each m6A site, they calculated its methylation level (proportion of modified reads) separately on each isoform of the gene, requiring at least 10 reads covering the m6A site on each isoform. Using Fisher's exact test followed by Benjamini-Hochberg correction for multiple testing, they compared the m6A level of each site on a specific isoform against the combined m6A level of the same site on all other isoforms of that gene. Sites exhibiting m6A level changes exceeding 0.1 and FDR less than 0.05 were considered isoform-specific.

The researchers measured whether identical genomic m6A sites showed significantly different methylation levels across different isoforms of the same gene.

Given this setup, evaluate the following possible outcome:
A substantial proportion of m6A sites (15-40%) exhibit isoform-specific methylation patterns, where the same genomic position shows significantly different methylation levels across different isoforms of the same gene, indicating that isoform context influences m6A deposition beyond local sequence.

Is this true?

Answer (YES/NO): NO